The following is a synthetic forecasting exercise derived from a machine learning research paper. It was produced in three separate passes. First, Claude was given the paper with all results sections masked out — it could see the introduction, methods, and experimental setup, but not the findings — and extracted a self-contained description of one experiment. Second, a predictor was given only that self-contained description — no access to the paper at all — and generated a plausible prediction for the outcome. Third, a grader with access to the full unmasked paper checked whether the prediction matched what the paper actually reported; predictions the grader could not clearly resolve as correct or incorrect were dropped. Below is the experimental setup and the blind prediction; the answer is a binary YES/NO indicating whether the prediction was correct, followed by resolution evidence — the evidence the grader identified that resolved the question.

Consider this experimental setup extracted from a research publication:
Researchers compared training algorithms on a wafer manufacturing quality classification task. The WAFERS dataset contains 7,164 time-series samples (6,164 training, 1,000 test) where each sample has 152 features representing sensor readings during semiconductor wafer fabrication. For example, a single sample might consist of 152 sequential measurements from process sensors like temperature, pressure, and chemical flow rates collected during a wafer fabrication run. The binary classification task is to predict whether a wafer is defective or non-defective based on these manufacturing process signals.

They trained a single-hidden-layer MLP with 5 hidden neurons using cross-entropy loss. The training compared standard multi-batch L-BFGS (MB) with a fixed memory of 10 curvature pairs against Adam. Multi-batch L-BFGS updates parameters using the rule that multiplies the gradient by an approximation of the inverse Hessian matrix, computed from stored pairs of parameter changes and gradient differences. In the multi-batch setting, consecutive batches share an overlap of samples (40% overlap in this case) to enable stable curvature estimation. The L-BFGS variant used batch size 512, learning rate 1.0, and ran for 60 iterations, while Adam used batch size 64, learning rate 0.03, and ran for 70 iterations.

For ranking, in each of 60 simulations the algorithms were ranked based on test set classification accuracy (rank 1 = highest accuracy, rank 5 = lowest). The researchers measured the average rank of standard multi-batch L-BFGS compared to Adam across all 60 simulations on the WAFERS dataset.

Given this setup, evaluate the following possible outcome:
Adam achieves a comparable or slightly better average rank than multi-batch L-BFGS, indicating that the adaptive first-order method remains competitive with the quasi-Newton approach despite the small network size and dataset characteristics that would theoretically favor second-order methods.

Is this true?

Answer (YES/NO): YES